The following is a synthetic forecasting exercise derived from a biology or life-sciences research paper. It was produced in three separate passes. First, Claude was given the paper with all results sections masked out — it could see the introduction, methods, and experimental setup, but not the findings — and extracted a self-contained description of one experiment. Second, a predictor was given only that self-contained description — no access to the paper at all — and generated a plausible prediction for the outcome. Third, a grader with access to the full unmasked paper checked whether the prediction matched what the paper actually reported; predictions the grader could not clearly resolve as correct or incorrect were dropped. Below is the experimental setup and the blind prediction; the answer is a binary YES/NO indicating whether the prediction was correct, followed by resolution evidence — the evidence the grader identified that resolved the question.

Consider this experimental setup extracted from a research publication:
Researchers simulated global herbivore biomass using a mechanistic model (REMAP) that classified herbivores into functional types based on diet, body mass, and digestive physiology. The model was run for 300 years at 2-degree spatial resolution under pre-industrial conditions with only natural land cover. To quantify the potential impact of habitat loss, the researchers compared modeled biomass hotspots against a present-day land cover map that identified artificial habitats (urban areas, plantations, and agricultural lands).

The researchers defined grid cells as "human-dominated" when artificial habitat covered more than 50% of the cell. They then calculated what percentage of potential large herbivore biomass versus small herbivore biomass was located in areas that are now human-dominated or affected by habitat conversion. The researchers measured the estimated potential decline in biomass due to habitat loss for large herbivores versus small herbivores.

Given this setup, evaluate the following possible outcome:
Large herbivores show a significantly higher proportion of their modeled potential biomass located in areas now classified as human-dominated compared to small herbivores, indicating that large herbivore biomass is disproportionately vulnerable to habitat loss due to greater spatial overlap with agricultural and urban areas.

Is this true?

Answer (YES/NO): YES